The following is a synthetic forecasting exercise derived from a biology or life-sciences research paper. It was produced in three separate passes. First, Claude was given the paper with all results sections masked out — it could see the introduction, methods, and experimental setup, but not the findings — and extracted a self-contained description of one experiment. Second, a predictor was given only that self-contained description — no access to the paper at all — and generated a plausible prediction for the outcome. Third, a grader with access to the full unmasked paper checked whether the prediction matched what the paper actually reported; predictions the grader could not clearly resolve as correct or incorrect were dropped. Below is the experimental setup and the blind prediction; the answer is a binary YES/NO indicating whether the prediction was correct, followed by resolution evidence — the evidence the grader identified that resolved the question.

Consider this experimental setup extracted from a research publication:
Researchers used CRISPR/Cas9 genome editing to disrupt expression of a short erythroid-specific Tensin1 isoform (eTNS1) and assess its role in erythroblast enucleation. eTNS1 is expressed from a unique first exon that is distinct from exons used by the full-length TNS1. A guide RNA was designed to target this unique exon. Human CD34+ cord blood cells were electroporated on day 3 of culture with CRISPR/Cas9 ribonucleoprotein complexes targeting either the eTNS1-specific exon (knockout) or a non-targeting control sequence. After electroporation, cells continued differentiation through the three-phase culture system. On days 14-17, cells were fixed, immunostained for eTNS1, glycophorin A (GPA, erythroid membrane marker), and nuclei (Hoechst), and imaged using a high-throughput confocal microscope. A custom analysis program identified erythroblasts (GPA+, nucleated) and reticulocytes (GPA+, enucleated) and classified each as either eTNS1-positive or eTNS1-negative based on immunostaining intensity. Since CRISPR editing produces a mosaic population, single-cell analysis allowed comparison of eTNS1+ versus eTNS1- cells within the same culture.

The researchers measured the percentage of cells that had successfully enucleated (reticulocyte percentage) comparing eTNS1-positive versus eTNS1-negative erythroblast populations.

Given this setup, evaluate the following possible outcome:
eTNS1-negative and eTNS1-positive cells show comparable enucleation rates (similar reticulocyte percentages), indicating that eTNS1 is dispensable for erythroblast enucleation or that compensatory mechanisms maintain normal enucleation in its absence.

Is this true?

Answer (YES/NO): NO